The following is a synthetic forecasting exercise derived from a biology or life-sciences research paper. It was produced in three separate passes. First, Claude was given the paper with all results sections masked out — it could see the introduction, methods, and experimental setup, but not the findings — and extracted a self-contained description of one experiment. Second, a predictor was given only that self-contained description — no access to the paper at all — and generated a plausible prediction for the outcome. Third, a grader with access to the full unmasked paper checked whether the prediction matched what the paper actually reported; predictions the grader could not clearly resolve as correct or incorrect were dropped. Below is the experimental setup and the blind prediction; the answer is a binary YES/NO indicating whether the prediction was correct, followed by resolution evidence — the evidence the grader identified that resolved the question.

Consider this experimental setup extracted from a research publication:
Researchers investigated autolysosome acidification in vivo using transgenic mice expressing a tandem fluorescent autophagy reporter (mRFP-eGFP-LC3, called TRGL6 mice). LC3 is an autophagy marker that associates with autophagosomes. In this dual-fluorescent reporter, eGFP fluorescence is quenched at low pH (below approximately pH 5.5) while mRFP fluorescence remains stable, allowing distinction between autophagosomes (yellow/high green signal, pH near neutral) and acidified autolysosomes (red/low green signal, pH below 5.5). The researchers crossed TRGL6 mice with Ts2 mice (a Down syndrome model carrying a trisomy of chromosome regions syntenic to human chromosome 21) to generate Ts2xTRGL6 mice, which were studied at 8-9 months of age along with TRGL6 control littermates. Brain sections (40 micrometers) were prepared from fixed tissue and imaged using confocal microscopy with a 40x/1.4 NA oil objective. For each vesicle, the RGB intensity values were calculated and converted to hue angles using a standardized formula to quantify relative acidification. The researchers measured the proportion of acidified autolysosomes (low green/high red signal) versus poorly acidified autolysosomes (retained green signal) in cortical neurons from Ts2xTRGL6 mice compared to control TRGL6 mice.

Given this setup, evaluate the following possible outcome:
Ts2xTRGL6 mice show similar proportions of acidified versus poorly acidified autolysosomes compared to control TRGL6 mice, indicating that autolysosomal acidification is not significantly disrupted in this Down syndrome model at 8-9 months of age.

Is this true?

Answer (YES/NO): NO